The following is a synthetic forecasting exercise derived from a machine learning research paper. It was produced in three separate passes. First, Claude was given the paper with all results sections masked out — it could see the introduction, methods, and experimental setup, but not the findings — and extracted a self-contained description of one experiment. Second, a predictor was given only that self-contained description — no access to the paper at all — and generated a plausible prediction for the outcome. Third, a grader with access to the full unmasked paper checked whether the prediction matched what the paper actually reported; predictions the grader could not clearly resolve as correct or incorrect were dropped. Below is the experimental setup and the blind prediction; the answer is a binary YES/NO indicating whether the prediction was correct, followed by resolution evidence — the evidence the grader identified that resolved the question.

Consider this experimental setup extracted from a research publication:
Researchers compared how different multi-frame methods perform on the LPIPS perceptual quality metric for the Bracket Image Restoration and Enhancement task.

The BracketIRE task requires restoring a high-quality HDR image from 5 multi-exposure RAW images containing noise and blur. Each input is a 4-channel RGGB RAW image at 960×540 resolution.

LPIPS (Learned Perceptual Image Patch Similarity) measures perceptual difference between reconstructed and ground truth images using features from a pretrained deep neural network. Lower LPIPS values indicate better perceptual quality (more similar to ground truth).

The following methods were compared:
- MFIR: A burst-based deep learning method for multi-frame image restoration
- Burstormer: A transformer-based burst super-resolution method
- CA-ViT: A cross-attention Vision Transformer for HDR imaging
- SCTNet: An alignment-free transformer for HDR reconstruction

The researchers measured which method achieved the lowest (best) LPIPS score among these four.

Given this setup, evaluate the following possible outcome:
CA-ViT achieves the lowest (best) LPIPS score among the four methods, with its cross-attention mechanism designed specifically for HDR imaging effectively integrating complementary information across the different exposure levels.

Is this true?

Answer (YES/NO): NO